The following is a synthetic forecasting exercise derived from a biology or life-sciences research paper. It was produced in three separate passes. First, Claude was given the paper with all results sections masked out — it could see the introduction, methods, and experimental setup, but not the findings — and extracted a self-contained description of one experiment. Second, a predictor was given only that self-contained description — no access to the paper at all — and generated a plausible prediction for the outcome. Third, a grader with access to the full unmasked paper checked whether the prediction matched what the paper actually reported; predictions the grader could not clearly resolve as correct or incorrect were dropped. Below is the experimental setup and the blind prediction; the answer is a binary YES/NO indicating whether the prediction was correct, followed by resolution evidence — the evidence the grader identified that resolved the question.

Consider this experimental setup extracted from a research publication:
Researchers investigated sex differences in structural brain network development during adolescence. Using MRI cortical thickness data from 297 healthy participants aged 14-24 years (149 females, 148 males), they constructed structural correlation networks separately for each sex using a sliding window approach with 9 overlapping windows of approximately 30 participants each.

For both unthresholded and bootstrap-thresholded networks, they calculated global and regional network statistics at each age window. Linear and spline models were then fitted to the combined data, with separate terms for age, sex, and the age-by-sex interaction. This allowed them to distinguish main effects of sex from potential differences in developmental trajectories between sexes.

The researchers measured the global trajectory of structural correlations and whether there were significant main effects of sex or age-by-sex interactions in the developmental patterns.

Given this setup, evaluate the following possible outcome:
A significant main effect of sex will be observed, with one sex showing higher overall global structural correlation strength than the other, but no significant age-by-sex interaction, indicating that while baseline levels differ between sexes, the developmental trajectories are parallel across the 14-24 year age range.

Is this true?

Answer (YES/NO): NO